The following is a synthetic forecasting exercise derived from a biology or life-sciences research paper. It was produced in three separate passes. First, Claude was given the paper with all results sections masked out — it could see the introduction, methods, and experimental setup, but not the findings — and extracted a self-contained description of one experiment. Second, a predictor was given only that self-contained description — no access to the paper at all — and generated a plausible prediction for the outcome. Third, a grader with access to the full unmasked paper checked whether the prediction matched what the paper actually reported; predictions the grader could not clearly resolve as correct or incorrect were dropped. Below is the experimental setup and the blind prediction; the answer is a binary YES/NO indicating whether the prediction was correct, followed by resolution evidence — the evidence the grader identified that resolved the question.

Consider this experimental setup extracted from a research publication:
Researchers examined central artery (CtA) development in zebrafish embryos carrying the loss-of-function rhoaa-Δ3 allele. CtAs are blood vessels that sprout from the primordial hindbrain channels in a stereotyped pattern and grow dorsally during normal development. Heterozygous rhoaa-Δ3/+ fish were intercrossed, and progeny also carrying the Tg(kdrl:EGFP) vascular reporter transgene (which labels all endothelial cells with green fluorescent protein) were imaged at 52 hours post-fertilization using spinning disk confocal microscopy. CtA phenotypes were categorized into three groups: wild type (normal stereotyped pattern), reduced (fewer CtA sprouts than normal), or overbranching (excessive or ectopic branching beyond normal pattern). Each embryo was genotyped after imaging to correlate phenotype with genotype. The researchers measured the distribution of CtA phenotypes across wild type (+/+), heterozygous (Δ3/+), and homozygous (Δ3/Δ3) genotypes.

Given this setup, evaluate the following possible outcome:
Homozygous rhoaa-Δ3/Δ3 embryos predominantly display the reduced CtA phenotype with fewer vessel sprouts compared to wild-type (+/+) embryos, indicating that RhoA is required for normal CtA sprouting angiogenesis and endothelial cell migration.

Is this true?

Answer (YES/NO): NO